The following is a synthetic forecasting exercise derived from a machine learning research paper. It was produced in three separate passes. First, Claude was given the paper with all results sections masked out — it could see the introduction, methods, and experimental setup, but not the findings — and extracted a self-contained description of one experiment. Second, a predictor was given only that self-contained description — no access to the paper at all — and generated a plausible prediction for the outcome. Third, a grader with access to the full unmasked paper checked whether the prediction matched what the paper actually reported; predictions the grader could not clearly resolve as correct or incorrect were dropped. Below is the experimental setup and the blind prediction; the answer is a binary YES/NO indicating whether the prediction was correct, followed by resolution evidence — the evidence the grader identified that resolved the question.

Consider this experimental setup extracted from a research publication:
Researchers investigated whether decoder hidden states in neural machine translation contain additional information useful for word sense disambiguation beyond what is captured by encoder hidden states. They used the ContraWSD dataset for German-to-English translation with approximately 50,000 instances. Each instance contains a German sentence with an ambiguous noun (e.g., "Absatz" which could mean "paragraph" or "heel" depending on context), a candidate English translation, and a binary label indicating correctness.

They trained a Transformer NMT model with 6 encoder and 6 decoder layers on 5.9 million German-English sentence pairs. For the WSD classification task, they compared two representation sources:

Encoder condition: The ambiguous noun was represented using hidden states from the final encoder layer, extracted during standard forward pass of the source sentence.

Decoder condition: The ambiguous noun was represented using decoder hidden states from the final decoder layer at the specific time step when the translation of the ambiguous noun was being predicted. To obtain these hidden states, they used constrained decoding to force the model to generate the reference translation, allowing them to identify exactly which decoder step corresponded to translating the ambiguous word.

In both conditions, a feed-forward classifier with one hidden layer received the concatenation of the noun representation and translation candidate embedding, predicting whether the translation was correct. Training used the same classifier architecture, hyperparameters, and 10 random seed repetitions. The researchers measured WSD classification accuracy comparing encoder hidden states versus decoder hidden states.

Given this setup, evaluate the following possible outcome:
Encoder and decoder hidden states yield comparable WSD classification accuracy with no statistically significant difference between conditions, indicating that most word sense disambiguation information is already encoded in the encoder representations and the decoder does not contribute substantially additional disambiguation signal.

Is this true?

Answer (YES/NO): NO